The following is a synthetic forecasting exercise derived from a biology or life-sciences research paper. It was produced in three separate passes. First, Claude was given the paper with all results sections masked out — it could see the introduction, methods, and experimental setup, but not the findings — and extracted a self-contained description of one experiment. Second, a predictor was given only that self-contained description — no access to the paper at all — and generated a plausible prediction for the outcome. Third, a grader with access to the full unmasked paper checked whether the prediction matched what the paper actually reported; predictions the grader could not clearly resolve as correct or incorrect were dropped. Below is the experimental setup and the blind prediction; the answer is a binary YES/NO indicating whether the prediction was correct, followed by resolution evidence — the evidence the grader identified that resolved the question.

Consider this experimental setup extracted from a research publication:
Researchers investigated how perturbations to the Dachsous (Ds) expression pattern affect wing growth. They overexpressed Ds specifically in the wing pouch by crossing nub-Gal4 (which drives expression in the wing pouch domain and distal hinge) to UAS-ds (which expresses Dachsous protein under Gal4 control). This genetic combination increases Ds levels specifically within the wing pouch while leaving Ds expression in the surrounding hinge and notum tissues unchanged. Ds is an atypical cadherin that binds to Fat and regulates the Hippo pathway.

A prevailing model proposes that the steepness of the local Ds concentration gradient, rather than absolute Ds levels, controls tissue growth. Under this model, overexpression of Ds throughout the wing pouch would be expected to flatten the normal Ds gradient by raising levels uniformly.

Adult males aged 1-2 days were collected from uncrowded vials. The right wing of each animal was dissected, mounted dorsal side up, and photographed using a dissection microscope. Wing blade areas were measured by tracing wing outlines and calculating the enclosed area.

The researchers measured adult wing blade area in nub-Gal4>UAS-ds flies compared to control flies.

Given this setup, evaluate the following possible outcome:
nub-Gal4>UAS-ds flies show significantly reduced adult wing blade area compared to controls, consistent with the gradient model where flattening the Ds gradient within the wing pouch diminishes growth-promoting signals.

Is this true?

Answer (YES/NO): NO